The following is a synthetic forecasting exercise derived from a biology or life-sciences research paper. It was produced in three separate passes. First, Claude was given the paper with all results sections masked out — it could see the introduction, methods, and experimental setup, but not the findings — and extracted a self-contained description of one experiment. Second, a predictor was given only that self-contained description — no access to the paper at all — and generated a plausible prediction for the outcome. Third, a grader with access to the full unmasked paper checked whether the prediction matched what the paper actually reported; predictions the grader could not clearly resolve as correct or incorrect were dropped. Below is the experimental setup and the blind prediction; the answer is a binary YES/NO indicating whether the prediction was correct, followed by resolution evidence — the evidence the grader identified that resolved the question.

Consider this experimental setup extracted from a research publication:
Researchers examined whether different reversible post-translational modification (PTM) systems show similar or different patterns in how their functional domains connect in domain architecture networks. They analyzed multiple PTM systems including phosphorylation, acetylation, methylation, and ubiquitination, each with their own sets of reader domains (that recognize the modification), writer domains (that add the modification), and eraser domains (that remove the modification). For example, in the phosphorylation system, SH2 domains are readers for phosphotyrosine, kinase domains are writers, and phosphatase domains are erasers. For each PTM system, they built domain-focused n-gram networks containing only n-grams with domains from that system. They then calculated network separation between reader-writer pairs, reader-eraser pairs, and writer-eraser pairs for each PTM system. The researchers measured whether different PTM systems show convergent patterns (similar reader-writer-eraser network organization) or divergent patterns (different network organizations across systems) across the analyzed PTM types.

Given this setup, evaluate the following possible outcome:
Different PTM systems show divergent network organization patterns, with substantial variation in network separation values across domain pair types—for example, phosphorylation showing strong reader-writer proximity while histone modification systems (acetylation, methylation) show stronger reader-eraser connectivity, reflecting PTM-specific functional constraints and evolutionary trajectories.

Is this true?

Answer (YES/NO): NO